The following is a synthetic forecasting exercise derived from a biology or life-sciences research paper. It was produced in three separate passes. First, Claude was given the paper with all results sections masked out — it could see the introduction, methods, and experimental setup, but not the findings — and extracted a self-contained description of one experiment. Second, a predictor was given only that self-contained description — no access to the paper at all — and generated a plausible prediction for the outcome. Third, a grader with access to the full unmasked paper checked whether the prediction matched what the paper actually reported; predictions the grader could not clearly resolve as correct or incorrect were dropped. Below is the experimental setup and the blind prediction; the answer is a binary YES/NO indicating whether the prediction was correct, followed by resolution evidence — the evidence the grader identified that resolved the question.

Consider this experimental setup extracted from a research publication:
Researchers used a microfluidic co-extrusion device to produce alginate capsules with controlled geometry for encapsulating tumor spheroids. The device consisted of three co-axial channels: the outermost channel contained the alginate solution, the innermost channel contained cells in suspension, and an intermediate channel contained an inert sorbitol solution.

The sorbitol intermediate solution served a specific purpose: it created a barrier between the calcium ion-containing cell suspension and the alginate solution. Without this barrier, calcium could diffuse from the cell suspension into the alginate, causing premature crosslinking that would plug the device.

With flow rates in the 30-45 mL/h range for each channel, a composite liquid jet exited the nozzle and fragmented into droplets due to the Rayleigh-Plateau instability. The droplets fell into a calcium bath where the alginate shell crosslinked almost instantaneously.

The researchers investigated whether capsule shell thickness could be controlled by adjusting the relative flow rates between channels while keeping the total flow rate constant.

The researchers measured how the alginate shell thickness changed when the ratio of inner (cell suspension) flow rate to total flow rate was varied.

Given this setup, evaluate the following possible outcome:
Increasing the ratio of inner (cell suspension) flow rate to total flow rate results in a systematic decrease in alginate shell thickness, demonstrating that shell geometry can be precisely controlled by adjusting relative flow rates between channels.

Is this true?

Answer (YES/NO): YES